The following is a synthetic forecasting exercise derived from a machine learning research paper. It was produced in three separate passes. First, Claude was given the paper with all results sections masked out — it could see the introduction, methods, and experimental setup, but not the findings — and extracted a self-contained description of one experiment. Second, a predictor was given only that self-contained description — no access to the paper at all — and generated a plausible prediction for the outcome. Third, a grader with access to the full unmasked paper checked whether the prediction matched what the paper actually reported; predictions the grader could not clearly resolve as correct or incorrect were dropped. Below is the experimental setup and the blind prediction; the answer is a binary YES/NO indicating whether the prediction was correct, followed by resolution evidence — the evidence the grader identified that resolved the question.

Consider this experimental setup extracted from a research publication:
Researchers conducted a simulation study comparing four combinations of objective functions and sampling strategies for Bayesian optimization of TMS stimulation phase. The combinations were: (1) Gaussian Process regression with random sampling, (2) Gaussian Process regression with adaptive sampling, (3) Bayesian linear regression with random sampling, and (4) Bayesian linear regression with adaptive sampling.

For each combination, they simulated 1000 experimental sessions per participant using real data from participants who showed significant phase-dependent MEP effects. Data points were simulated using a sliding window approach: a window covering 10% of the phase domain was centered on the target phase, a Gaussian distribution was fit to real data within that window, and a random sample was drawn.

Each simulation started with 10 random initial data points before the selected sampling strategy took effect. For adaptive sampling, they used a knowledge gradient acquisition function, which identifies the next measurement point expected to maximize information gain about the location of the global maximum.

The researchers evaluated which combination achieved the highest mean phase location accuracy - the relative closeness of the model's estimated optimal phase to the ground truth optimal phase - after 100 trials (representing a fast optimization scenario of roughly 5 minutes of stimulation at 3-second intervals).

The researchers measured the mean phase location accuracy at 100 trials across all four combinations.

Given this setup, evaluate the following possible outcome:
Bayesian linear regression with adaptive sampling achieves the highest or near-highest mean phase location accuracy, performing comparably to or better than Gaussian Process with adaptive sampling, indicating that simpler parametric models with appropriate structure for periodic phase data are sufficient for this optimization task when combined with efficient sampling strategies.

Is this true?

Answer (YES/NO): YES